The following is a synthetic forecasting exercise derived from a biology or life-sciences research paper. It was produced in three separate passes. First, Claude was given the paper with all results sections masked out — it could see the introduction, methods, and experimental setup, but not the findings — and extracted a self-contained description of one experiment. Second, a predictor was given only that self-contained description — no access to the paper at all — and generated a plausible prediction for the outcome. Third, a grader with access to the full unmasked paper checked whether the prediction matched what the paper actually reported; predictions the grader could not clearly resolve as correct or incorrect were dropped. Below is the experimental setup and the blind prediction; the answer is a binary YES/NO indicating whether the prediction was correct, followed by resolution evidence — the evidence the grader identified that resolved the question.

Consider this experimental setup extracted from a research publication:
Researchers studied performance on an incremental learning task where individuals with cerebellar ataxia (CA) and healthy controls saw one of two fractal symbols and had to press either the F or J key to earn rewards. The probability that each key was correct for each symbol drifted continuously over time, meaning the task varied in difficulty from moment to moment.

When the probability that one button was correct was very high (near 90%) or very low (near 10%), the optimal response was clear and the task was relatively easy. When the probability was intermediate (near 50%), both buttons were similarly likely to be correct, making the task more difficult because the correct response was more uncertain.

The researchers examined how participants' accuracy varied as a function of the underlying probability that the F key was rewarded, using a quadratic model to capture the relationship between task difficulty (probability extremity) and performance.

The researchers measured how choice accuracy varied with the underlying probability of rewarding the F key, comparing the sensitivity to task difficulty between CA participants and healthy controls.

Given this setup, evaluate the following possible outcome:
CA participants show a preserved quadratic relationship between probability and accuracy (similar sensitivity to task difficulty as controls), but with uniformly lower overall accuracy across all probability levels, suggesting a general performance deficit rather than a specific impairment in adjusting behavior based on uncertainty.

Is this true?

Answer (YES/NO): NO